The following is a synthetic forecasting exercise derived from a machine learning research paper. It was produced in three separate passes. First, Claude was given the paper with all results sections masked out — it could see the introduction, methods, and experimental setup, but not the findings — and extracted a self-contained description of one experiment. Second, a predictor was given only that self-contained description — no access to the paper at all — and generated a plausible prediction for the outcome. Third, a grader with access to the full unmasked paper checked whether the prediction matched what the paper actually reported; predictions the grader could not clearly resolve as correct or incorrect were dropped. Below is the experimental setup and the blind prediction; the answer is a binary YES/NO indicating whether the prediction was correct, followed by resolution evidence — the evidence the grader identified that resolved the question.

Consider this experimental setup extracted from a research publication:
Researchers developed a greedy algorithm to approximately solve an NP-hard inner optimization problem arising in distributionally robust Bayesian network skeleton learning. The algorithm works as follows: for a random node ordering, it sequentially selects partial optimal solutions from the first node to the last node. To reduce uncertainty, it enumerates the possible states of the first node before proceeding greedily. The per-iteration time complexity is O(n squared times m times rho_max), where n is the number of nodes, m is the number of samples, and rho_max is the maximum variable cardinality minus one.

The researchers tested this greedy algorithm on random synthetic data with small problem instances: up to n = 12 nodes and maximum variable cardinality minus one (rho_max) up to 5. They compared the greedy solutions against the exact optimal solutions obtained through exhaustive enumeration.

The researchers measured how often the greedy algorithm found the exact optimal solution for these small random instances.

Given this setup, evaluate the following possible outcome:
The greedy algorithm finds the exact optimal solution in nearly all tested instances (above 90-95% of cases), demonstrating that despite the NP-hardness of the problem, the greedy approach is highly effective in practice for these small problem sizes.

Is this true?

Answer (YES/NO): NO